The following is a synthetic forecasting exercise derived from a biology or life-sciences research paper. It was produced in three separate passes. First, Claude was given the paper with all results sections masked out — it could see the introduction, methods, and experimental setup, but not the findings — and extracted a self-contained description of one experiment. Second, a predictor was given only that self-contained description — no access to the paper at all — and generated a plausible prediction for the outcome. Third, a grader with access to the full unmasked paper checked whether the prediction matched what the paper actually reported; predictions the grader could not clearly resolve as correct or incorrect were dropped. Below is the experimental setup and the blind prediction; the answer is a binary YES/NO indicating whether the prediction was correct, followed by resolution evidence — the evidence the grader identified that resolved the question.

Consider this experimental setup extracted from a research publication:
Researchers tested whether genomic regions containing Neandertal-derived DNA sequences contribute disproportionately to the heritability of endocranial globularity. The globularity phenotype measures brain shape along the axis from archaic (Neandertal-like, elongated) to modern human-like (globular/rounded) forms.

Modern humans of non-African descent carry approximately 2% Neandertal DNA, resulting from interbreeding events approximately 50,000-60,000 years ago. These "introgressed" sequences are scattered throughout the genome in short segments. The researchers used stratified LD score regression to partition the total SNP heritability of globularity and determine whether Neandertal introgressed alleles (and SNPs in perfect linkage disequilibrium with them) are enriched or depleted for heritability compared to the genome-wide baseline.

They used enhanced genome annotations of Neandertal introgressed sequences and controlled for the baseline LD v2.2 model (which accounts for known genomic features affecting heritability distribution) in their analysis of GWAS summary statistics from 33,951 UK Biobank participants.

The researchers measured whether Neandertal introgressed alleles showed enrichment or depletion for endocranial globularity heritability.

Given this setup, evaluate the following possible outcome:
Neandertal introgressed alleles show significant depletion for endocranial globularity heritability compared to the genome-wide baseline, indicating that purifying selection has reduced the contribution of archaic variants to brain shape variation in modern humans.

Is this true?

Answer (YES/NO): NO